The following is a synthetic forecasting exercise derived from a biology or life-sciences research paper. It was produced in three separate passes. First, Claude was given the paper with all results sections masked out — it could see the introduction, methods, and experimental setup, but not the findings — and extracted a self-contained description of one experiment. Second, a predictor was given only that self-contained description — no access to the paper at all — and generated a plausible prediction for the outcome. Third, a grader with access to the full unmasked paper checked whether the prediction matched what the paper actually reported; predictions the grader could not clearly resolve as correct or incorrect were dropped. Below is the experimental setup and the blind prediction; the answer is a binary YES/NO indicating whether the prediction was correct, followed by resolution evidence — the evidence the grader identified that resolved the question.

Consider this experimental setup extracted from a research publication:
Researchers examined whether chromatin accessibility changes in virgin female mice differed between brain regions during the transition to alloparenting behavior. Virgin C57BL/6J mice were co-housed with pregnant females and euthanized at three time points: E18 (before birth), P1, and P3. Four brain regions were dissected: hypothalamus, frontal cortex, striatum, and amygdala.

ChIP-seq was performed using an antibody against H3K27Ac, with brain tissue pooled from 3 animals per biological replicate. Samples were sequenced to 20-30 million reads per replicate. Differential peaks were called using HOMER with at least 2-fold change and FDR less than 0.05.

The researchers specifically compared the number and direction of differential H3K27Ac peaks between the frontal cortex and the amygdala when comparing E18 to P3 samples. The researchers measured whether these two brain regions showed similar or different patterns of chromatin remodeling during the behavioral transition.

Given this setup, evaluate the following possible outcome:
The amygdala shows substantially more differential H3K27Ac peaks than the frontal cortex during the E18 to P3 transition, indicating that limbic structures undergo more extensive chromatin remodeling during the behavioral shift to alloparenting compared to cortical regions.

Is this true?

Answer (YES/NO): YES